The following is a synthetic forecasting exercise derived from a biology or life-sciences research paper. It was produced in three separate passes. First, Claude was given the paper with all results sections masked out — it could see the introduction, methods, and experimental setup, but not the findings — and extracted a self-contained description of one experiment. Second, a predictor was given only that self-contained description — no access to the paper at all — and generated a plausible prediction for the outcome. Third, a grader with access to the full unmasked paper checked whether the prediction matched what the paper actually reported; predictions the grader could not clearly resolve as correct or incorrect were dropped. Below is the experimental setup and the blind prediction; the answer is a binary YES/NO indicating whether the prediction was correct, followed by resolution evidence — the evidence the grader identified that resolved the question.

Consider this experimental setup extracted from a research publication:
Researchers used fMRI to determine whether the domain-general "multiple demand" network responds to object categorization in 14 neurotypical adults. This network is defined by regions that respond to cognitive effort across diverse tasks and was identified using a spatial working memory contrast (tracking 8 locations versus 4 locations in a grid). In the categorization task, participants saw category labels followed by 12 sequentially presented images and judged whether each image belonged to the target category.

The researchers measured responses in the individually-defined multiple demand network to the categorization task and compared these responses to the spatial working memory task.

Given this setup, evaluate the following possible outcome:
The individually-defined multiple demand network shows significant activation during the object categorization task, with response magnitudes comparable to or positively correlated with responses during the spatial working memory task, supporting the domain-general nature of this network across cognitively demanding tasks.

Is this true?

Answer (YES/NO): NO